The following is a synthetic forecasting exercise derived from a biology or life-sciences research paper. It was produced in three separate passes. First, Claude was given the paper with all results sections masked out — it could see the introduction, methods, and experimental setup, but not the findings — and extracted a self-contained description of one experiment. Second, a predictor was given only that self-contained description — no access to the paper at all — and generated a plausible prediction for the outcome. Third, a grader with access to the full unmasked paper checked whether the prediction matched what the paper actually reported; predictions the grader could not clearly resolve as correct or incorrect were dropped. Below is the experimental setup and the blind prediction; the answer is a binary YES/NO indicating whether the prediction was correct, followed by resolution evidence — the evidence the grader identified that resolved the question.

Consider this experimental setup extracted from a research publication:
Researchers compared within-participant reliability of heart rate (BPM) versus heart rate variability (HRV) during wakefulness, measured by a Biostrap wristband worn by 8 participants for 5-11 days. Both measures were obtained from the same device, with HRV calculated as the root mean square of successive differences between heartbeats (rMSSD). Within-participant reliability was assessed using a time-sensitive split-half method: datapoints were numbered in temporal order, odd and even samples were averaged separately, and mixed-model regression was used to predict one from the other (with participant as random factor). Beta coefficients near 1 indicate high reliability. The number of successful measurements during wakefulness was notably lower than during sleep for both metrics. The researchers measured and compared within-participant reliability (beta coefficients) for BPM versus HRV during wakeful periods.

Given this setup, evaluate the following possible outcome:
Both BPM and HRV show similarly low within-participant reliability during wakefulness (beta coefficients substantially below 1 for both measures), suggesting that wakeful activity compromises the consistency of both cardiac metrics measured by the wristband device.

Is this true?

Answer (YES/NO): NO